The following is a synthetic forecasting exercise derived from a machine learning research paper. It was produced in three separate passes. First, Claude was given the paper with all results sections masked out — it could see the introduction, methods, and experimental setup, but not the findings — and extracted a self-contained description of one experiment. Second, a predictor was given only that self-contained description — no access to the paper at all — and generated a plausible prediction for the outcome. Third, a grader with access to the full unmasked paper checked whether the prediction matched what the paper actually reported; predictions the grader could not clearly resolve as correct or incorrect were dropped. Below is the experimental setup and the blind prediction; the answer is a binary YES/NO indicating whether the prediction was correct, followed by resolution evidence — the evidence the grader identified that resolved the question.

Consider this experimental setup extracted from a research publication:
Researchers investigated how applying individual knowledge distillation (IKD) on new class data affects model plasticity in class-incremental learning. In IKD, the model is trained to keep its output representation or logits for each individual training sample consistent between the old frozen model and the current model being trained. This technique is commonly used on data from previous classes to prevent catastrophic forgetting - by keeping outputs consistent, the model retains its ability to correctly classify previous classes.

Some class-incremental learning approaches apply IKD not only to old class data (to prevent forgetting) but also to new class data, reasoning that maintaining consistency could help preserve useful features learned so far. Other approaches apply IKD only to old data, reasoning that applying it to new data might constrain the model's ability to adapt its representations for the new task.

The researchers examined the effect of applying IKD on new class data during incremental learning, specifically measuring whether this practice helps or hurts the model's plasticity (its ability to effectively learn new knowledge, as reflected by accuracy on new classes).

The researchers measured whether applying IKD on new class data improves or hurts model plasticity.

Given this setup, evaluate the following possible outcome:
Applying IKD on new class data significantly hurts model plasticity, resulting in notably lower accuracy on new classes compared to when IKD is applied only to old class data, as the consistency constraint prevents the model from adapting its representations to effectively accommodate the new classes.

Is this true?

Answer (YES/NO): YES